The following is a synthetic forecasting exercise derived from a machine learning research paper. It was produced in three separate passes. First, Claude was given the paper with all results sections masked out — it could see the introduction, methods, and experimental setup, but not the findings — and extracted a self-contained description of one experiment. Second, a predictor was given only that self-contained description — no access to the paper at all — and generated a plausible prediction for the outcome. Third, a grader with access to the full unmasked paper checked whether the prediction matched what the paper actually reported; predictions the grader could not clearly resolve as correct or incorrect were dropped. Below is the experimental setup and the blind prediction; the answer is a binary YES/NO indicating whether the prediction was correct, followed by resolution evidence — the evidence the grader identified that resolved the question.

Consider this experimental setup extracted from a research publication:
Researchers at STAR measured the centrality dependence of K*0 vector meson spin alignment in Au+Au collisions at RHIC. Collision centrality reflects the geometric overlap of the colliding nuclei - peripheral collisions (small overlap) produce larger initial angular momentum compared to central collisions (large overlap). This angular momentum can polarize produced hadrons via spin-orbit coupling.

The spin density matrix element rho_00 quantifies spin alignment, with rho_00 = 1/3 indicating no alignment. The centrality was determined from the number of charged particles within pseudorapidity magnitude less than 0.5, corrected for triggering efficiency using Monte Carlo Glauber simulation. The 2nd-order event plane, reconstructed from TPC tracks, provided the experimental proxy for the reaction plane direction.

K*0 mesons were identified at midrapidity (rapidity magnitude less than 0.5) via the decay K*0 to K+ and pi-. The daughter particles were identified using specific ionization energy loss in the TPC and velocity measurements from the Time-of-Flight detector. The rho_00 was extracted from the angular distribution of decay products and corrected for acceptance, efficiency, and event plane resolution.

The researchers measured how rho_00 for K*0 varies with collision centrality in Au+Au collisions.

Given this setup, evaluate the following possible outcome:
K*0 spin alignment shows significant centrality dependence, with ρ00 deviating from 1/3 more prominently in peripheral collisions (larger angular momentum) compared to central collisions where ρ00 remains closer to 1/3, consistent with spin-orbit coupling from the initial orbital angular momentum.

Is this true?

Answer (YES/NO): NO